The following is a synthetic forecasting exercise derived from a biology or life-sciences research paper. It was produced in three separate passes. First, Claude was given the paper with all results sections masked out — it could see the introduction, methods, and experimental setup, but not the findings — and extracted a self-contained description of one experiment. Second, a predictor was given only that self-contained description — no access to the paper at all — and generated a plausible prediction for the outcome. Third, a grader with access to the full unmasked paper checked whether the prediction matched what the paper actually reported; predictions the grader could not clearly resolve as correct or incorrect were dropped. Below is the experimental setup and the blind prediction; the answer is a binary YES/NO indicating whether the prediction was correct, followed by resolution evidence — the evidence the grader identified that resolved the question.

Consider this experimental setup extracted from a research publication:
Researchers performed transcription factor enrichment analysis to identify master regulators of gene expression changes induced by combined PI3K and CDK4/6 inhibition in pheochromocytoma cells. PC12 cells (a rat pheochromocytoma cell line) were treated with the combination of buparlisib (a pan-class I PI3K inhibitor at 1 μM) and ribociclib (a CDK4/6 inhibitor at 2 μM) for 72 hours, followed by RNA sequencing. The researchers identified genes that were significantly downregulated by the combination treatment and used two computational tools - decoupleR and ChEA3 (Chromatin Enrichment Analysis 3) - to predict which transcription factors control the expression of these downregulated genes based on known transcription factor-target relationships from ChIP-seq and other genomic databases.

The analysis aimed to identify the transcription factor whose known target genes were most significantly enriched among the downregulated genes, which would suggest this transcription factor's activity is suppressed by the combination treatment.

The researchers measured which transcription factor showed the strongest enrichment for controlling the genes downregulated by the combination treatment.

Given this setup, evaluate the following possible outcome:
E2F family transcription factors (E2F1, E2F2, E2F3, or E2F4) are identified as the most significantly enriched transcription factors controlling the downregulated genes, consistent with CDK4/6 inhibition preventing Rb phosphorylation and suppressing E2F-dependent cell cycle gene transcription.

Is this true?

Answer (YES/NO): NO